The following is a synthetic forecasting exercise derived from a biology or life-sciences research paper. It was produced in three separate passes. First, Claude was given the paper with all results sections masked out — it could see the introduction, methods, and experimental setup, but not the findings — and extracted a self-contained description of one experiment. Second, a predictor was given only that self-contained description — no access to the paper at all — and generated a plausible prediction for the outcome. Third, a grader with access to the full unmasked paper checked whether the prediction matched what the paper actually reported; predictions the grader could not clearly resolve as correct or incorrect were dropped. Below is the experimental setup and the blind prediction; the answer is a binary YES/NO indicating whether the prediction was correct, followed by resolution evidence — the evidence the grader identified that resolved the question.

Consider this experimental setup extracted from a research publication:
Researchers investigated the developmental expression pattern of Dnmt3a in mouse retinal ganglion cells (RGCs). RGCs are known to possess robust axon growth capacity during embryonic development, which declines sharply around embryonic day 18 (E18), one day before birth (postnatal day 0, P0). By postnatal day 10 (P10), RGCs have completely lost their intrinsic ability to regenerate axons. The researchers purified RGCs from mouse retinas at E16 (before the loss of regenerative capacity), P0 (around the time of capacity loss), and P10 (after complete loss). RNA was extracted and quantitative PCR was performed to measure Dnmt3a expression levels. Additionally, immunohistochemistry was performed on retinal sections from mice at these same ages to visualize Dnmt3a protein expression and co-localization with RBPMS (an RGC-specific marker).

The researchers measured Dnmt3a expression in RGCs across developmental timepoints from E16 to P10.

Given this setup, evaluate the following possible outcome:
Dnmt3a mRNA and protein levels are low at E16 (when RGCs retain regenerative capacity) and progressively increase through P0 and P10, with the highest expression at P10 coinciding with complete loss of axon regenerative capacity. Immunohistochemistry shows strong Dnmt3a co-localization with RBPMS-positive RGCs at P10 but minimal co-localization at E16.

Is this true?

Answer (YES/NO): YES